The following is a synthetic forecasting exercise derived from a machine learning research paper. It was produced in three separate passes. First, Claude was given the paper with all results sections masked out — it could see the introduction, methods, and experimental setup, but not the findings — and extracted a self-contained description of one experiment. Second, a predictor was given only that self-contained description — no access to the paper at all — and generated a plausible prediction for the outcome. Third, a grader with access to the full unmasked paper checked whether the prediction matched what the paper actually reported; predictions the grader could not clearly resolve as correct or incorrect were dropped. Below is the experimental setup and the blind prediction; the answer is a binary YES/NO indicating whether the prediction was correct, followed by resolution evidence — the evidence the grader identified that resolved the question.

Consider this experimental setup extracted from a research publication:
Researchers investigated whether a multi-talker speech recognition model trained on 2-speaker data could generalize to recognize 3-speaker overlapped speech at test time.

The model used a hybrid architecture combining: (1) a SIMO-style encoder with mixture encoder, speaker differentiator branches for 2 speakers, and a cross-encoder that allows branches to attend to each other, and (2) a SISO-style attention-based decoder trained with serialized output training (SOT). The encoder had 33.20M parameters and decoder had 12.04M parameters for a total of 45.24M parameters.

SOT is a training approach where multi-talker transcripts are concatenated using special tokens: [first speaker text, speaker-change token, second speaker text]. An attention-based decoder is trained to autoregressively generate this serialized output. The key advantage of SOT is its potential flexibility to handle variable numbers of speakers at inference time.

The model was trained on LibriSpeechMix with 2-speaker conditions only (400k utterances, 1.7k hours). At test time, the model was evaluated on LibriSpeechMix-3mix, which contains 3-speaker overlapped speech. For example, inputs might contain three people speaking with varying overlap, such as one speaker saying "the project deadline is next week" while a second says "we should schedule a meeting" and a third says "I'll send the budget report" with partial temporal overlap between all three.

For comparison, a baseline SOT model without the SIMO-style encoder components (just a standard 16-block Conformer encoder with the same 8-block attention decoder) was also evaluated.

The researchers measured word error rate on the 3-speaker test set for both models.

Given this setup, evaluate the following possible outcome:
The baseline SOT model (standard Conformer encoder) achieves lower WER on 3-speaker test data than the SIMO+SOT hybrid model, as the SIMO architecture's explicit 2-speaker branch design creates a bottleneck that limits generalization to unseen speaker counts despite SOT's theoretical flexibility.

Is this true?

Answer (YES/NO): YES